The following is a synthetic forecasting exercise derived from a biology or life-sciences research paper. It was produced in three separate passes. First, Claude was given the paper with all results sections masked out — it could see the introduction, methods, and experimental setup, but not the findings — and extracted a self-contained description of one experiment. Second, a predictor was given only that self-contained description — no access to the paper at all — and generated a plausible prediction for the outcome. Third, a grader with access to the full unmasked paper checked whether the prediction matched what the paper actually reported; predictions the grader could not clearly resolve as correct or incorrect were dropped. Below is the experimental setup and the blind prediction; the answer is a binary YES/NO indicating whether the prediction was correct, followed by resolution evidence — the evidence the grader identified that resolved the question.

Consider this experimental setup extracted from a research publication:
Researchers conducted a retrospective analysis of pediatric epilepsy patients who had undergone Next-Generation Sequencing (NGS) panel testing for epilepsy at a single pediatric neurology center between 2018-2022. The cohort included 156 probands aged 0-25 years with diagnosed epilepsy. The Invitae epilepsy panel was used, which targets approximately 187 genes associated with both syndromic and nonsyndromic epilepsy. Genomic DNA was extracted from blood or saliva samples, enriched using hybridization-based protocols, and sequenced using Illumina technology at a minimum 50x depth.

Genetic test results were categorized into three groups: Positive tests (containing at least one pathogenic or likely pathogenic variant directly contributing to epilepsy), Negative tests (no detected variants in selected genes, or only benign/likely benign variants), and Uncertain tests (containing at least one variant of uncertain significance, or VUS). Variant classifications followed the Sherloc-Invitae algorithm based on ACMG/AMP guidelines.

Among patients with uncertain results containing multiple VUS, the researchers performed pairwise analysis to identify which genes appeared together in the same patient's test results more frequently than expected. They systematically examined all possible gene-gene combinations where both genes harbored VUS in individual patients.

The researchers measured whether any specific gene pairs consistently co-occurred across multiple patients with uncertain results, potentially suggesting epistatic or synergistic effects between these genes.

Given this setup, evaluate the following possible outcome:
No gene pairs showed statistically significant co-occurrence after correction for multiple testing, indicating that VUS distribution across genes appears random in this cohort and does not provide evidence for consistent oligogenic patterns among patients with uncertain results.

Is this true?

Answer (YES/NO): NO